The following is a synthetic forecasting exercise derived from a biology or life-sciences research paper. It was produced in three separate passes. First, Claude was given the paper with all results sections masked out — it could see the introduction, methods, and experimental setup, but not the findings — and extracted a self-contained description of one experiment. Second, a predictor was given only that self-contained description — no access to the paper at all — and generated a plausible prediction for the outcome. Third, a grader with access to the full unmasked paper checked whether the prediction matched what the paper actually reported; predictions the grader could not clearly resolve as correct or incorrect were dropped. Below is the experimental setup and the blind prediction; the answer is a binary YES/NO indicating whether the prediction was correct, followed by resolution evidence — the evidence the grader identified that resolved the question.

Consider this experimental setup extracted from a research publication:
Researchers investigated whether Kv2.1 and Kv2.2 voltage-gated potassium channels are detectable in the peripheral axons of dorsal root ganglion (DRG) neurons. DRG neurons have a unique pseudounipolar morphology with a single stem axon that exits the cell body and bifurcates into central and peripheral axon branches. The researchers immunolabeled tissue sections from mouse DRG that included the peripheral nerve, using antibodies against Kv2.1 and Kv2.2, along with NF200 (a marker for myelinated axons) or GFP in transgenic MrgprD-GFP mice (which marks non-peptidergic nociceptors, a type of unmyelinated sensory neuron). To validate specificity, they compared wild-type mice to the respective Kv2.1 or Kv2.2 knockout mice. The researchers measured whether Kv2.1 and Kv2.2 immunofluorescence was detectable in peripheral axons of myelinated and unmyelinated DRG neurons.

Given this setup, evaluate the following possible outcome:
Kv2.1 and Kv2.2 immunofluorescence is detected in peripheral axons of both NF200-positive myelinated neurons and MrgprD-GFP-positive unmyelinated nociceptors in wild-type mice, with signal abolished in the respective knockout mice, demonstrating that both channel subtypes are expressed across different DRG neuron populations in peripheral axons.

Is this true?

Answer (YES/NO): NO